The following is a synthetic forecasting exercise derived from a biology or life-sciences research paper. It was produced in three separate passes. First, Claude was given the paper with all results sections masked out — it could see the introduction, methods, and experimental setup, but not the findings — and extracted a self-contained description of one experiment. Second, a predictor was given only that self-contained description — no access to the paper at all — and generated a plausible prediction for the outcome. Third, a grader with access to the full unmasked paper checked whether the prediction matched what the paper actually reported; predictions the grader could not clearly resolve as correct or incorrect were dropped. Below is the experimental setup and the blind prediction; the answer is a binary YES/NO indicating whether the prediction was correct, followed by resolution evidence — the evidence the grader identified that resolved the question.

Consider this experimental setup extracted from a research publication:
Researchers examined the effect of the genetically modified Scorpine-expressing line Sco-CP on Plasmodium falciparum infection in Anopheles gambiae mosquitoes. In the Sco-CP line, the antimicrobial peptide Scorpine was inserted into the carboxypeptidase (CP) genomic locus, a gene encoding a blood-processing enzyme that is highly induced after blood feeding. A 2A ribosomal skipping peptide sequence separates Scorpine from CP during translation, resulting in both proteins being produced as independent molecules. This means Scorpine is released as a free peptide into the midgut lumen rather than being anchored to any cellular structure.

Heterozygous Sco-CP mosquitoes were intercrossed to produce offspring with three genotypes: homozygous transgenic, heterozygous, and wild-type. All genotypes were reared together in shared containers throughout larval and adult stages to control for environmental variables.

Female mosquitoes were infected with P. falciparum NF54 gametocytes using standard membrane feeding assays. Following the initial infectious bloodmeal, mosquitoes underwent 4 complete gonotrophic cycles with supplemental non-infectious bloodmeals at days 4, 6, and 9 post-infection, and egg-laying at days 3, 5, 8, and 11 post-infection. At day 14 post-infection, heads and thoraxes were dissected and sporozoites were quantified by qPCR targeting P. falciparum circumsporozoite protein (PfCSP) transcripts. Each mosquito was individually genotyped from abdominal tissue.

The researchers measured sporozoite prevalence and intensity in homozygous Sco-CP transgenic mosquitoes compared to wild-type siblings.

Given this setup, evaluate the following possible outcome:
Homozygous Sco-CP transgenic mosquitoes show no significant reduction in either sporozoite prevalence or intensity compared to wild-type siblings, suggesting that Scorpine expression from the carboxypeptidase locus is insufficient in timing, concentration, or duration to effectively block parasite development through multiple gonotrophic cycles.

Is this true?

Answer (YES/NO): YES